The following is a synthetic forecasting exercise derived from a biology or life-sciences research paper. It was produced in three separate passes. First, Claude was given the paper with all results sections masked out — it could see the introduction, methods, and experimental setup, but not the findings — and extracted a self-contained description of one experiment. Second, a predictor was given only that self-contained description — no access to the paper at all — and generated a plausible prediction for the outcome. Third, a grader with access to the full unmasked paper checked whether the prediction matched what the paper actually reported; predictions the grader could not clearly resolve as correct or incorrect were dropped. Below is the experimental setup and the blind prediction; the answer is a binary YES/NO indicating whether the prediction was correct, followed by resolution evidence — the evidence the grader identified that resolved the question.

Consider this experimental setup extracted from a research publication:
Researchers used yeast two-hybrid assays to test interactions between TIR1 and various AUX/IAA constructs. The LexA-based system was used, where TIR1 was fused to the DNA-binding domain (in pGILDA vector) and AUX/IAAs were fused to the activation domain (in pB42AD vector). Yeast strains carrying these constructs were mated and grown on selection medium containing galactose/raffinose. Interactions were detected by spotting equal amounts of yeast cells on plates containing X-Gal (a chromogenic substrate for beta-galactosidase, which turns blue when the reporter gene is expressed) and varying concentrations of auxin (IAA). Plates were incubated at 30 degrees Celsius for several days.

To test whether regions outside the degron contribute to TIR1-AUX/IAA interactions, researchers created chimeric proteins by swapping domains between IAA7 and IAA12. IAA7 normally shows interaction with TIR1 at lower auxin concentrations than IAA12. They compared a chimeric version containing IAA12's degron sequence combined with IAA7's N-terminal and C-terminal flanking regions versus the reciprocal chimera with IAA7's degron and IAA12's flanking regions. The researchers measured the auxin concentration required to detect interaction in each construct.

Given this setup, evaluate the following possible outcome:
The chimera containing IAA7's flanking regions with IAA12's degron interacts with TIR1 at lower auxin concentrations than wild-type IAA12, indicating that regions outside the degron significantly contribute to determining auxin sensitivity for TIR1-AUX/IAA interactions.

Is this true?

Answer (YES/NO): YES